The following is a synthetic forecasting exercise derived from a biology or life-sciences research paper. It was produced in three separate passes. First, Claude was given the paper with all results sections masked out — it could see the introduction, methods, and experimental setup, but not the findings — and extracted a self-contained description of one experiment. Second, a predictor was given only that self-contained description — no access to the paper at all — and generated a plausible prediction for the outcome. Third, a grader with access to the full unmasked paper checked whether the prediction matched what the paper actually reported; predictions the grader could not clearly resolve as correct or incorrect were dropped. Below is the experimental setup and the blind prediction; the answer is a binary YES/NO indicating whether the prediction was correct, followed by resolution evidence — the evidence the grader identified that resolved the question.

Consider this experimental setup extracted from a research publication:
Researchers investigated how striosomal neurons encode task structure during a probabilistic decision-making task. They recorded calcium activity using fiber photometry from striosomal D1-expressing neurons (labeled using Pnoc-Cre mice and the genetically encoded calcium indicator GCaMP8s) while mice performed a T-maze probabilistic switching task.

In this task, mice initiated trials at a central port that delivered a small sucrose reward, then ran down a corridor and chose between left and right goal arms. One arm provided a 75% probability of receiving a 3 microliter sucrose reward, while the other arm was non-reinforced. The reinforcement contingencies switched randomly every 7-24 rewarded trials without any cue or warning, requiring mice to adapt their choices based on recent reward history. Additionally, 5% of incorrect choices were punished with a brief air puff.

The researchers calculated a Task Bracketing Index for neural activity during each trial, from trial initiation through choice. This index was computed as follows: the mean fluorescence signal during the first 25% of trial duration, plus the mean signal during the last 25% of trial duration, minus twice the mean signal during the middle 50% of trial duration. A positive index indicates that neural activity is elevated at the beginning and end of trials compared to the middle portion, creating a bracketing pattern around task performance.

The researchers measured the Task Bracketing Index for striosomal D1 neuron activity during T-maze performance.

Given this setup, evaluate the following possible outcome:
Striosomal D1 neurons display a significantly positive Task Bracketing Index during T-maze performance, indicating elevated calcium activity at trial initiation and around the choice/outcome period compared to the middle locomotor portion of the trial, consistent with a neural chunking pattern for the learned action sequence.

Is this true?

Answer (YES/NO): YES